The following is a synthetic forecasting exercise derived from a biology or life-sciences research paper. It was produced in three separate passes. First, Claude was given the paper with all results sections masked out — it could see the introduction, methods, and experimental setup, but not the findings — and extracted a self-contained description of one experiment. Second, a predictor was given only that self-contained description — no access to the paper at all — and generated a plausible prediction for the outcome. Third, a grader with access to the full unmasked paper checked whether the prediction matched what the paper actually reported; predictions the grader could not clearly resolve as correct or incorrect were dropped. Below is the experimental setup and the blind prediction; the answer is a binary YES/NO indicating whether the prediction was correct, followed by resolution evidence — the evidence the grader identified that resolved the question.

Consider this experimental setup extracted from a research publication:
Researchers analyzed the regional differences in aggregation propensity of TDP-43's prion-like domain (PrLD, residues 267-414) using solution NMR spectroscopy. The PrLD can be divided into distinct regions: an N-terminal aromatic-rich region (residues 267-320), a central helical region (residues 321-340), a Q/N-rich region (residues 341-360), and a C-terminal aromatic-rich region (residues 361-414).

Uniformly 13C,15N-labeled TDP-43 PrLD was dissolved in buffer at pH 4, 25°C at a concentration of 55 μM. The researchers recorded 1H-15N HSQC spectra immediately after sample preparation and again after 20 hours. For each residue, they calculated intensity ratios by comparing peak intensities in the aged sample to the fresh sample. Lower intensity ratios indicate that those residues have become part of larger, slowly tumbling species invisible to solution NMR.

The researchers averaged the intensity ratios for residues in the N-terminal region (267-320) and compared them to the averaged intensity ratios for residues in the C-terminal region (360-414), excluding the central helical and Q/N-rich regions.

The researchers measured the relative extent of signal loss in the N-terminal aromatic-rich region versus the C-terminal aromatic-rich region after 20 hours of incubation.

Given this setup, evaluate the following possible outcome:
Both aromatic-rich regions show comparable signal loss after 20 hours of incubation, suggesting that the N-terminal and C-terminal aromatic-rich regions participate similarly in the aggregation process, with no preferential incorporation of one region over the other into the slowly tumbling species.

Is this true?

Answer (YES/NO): NO